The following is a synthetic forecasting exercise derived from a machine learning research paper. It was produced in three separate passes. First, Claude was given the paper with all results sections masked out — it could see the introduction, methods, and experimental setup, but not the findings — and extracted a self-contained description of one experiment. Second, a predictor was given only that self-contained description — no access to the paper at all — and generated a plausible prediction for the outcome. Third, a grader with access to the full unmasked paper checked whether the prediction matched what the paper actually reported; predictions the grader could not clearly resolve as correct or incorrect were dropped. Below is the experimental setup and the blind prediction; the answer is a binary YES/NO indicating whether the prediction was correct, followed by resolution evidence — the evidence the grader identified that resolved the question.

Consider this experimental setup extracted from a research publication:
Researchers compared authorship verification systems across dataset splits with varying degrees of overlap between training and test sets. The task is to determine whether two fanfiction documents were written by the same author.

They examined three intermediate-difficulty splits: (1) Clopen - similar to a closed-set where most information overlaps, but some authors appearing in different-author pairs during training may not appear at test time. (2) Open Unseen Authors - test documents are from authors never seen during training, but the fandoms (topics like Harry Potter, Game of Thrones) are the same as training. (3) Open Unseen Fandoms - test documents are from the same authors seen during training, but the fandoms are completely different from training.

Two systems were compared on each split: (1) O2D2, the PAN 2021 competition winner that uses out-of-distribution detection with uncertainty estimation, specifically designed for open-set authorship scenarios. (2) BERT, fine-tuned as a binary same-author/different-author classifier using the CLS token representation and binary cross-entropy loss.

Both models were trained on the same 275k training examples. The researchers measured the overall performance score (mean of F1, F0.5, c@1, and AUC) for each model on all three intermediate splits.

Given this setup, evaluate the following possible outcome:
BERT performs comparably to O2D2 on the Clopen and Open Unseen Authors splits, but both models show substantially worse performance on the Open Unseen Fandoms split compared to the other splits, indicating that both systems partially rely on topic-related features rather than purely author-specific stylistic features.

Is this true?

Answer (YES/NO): NO